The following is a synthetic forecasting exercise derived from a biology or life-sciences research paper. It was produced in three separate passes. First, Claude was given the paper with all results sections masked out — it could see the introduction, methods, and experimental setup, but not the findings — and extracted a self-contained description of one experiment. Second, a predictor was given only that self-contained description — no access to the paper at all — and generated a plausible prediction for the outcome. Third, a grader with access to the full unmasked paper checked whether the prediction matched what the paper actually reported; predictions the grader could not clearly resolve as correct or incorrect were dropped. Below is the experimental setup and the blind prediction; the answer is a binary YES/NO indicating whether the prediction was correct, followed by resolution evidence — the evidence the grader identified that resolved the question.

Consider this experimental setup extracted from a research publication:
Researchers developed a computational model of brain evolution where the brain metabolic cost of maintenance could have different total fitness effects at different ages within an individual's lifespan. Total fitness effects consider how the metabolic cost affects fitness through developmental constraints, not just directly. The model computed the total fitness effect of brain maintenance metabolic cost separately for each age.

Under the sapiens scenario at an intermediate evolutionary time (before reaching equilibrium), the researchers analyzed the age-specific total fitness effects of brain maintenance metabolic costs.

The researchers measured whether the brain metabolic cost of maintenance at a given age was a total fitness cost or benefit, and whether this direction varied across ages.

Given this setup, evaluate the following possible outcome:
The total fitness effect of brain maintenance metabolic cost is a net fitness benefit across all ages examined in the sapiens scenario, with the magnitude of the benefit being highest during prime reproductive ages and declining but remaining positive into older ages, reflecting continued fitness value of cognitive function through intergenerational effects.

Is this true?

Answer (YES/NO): NO